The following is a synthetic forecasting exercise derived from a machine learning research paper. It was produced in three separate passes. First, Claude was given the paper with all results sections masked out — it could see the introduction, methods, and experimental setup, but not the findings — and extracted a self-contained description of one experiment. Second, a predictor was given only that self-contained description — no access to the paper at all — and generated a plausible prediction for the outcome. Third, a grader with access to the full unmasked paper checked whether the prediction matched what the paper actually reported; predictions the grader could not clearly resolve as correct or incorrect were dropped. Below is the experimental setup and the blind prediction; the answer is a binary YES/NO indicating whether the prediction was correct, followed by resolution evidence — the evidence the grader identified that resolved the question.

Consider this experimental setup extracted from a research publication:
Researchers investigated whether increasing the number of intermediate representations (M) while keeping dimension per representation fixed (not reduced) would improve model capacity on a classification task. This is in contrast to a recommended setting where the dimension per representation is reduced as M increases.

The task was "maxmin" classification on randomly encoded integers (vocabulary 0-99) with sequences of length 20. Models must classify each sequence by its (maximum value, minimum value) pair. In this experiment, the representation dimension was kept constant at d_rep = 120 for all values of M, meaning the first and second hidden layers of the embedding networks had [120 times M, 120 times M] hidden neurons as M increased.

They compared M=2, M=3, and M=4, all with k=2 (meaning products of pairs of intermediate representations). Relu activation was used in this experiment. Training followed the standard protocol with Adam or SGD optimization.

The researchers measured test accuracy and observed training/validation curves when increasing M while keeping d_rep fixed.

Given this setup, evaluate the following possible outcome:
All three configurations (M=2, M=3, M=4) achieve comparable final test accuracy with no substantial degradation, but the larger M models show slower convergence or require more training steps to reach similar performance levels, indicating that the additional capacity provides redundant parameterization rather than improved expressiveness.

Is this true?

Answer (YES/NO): NO